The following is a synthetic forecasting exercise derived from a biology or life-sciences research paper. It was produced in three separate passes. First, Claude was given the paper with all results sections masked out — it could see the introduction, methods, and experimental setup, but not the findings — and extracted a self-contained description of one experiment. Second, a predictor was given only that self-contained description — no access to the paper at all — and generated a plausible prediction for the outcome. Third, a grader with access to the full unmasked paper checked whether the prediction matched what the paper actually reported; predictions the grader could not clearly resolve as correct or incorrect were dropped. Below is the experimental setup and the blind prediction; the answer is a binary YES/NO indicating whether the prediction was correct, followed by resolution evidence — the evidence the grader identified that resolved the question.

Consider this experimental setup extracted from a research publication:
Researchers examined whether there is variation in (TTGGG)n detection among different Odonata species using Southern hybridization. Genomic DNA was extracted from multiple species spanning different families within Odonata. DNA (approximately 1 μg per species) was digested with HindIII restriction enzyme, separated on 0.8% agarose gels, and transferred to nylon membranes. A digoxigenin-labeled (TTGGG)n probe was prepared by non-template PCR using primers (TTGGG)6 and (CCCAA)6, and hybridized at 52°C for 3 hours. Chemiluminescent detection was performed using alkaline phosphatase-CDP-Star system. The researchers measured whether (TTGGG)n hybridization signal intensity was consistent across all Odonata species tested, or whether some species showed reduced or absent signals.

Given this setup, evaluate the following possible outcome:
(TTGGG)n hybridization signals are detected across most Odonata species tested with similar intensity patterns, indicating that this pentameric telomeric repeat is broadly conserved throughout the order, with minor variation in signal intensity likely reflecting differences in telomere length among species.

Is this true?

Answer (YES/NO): NO